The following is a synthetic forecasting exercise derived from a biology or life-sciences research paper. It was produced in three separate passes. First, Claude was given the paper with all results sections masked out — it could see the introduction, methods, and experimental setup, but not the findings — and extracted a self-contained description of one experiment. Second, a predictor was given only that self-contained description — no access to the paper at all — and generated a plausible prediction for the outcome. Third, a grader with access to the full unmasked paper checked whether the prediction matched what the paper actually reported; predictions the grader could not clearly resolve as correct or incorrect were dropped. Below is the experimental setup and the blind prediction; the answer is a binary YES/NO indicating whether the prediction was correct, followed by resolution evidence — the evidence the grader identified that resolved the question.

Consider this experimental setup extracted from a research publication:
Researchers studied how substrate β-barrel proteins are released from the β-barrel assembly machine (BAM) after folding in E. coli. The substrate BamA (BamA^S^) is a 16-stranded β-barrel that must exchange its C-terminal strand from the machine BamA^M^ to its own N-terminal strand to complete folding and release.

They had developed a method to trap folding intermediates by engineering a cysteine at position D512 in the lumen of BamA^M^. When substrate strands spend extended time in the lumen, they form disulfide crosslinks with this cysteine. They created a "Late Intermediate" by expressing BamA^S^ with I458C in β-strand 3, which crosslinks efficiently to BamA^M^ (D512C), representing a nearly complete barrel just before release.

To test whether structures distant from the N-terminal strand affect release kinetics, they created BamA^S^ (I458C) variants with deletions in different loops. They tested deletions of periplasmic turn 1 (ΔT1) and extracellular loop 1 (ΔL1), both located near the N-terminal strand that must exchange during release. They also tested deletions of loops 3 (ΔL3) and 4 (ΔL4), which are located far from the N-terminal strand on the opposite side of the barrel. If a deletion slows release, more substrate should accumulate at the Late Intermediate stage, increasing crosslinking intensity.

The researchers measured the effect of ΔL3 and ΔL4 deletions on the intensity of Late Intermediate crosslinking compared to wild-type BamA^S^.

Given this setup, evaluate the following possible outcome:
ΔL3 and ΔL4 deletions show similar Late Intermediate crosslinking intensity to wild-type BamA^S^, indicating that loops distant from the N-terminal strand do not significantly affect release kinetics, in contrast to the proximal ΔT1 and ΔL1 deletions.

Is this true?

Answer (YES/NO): NO